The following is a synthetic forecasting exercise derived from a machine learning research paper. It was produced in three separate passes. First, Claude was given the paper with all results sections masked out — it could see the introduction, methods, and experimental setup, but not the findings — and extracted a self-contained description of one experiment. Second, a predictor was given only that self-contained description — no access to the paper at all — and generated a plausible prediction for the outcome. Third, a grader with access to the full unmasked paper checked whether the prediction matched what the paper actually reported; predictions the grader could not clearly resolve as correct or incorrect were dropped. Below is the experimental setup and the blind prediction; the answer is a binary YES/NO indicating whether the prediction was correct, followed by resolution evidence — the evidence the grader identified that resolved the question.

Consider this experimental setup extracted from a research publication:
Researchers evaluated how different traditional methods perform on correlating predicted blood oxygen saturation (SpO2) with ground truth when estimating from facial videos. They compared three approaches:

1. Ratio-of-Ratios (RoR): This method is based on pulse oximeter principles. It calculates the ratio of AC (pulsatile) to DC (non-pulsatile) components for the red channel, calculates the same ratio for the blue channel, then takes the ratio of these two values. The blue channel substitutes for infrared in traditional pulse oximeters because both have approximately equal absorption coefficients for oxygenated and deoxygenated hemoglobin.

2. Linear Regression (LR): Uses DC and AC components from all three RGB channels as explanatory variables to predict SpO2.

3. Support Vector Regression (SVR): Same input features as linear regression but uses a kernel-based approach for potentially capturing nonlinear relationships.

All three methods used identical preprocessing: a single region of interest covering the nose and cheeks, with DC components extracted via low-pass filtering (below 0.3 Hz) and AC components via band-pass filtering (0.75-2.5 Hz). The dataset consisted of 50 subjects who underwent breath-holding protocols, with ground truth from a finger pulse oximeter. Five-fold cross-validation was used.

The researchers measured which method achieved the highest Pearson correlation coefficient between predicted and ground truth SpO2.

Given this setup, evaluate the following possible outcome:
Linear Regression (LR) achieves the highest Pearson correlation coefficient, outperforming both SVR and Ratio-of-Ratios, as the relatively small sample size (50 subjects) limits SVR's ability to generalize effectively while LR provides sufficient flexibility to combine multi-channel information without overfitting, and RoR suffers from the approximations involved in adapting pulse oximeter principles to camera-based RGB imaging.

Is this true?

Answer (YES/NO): YES